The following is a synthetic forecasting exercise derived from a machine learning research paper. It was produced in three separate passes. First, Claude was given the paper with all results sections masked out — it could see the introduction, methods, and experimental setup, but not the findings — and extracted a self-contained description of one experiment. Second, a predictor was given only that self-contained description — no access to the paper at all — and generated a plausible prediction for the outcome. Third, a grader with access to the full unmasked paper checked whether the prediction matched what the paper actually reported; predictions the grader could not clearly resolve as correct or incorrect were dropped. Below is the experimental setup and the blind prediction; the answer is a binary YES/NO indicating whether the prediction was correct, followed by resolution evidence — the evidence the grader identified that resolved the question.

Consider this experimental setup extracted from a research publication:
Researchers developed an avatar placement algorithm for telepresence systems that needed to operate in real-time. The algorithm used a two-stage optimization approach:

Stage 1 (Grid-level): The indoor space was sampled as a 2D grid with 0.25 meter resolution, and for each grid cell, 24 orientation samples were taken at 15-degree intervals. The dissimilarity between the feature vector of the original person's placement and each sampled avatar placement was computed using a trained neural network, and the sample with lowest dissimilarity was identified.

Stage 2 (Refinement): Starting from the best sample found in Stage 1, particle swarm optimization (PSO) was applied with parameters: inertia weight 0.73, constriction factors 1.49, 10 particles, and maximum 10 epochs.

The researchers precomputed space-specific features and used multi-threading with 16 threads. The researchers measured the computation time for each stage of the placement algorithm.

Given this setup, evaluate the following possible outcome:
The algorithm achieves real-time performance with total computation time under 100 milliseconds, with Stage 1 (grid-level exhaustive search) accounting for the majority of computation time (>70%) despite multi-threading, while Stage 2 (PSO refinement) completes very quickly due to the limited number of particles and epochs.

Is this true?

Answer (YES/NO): NO